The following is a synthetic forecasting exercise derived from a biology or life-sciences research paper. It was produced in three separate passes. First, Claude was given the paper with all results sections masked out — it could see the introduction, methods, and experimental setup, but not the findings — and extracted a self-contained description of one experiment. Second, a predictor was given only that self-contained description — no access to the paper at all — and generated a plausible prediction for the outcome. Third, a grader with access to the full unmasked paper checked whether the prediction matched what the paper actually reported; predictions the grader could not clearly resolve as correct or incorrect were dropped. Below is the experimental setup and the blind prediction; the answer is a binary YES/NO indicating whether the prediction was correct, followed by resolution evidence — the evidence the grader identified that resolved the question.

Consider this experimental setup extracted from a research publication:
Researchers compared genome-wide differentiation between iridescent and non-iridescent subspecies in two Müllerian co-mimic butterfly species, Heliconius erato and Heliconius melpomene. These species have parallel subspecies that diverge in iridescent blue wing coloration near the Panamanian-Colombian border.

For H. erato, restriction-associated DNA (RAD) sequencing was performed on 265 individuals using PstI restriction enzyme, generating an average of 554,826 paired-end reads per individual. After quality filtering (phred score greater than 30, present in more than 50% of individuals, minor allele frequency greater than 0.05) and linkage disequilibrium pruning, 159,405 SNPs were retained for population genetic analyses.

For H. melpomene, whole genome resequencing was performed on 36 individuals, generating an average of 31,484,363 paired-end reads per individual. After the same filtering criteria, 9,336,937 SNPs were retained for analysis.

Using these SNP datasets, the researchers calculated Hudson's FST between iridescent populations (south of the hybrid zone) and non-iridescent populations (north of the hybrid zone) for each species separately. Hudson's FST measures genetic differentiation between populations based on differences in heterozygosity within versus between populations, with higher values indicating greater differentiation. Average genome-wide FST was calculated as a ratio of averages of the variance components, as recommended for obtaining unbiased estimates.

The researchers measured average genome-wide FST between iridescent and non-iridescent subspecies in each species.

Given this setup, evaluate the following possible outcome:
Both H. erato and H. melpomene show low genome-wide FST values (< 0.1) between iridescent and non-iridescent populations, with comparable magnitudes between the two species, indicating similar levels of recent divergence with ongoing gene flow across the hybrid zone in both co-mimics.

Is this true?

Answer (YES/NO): NO